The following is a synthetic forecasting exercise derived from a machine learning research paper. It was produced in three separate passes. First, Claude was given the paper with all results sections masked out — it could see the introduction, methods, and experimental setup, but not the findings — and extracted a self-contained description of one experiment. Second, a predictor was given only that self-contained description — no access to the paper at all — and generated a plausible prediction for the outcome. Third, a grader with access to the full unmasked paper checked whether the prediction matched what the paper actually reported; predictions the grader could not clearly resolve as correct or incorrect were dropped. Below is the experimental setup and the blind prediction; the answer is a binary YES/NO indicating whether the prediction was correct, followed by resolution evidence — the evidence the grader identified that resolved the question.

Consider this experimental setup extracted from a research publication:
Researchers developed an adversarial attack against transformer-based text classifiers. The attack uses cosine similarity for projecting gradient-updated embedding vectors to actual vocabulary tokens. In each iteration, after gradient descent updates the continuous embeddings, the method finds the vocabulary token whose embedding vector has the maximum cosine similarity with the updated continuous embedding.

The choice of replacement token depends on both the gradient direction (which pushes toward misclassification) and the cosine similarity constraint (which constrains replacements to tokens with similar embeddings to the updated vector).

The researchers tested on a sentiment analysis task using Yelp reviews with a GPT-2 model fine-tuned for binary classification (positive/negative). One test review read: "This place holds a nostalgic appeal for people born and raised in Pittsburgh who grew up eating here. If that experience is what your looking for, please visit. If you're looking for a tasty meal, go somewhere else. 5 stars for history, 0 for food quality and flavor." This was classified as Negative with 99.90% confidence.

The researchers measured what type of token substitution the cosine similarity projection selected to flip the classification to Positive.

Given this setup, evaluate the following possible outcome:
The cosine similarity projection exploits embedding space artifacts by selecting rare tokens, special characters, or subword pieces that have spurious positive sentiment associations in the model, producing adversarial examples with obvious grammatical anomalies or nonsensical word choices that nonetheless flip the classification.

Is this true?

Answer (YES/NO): NO